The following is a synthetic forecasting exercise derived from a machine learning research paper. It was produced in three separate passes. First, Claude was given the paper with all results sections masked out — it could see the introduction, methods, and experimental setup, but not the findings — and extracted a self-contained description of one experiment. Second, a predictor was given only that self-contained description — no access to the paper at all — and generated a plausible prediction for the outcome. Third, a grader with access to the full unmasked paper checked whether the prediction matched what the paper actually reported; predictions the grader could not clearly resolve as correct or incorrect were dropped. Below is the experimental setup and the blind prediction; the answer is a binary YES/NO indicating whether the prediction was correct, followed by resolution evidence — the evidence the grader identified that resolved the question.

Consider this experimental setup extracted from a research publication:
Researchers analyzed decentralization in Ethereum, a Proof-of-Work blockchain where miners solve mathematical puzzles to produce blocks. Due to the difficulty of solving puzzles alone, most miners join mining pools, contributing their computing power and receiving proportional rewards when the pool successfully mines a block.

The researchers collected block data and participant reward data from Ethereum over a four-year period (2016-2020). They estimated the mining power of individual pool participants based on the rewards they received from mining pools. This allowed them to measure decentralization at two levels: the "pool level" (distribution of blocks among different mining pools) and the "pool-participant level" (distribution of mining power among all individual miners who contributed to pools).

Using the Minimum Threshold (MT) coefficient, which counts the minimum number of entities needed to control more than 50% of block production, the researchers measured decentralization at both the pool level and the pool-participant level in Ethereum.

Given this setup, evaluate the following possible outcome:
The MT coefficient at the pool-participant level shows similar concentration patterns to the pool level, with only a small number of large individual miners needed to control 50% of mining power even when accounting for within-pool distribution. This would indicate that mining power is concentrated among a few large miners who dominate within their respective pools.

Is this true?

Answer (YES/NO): NO